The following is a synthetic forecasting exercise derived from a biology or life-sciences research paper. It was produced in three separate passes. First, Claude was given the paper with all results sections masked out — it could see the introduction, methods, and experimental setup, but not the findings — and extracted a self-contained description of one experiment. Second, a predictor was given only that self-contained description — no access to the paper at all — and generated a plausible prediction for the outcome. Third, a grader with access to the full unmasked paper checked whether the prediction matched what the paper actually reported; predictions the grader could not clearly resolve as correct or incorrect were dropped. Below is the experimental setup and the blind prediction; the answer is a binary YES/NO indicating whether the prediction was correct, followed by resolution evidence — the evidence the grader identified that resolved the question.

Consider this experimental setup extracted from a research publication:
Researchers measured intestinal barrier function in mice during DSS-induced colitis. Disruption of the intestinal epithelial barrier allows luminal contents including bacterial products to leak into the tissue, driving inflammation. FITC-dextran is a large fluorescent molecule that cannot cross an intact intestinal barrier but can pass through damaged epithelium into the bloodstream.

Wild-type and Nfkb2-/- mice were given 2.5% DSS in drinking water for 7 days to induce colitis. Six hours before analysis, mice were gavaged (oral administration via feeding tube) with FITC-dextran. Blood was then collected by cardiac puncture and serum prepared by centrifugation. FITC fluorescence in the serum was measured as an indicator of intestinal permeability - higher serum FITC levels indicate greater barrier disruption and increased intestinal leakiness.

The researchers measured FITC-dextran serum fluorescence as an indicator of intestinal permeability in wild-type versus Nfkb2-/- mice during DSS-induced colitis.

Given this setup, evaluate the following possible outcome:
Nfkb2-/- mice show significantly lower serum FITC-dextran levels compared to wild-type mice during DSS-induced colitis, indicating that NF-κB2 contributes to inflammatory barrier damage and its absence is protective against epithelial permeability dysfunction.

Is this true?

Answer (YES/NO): YES